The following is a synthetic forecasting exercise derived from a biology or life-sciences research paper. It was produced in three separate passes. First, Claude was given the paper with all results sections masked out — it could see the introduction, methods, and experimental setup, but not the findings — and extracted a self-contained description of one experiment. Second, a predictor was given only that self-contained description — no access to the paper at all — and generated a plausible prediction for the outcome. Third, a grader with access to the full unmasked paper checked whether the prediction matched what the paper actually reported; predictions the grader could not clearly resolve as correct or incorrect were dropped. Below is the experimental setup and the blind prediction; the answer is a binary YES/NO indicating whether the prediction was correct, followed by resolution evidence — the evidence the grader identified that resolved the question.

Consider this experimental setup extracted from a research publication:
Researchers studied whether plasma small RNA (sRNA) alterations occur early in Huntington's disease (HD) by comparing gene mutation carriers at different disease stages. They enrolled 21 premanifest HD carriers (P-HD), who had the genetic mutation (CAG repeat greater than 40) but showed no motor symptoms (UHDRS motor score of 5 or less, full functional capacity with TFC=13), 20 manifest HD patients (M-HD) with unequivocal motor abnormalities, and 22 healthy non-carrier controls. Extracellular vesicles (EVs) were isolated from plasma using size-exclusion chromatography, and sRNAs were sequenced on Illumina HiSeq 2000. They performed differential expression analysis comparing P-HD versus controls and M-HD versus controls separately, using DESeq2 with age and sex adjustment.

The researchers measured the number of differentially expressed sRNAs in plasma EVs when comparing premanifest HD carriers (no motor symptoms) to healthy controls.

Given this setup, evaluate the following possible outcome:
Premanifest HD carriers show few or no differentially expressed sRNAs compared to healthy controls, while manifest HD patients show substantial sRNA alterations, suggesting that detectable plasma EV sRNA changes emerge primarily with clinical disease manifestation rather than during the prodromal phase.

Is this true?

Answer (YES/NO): NO